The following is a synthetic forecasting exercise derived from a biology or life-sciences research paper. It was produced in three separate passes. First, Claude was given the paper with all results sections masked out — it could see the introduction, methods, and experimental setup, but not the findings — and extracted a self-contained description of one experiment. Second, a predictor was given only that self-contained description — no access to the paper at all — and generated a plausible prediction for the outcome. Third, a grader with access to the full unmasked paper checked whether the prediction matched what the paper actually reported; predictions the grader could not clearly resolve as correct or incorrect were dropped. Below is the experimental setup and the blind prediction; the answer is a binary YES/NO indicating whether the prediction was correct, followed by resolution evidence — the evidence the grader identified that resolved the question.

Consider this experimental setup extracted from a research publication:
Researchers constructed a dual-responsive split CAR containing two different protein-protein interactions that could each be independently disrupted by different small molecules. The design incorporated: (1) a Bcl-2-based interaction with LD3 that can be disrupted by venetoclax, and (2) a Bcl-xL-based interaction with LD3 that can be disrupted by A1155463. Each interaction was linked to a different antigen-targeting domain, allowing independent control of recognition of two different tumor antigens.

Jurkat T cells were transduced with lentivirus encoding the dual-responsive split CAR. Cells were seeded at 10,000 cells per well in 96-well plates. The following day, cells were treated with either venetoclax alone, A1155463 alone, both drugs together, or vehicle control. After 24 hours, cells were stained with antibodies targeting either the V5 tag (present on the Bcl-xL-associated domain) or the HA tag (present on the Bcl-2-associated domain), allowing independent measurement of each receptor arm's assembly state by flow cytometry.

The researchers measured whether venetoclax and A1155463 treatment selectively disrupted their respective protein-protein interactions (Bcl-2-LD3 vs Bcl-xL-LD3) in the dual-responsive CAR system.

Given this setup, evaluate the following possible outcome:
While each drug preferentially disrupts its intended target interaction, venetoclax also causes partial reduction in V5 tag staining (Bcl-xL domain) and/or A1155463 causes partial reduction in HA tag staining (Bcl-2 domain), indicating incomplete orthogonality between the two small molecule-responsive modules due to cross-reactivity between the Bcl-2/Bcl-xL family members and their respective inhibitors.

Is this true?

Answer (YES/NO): YES